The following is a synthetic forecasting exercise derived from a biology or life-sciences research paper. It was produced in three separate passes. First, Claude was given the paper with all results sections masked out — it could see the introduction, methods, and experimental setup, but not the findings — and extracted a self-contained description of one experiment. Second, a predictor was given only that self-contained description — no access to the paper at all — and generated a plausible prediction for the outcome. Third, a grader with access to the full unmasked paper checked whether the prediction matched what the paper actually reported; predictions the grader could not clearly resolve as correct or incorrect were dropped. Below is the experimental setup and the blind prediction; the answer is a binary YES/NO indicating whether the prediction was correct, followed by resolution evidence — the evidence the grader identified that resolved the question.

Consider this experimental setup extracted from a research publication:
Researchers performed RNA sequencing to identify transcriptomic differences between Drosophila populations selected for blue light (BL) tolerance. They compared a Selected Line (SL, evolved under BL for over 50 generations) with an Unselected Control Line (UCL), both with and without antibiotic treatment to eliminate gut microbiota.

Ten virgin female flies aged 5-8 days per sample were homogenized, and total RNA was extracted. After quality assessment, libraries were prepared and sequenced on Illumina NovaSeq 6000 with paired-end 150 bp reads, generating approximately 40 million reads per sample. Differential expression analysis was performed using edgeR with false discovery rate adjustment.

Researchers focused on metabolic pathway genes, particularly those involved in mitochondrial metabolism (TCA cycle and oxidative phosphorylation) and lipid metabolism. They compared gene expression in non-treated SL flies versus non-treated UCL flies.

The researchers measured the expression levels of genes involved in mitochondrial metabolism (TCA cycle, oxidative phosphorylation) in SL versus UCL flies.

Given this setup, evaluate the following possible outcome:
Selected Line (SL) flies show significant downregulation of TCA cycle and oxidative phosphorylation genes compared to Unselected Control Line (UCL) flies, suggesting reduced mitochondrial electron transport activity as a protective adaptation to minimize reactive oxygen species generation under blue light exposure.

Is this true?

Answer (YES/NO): YES